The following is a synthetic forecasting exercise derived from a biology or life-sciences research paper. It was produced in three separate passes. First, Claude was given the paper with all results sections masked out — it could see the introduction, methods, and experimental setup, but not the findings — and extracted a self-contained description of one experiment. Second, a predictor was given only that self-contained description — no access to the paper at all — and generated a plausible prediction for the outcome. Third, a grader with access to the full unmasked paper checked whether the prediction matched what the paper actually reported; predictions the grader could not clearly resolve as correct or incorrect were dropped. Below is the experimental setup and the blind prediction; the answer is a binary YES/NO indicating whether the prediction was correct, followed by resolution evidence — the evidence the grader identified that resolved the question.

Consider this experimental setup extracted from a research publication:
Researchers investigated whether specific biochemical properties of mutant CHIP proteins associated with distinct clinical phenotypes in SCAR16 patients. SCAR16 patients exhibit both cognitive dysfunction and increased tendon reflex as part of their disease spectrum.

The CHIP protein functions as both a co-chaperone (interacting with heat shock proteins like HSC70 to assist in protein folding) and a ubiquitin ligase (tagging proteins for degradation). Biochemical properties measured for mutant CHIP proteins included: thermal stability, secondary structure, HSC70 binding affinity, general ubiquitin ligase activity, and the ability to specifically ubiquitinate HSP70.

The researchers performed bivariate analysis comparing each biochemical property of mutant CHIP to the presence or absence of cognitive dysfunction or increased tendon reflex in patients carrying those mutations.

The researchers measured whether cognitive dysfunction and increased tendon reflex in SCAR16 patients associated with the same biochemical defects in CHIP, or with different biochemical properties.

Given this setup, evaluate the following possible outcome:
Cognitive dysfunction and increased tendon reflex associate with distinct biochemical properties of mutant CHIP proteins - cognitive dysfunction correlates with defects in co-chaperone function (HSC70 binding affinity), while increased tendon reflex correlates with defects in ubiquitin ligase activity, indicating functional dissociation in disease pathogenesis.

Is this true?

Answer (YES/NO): NO